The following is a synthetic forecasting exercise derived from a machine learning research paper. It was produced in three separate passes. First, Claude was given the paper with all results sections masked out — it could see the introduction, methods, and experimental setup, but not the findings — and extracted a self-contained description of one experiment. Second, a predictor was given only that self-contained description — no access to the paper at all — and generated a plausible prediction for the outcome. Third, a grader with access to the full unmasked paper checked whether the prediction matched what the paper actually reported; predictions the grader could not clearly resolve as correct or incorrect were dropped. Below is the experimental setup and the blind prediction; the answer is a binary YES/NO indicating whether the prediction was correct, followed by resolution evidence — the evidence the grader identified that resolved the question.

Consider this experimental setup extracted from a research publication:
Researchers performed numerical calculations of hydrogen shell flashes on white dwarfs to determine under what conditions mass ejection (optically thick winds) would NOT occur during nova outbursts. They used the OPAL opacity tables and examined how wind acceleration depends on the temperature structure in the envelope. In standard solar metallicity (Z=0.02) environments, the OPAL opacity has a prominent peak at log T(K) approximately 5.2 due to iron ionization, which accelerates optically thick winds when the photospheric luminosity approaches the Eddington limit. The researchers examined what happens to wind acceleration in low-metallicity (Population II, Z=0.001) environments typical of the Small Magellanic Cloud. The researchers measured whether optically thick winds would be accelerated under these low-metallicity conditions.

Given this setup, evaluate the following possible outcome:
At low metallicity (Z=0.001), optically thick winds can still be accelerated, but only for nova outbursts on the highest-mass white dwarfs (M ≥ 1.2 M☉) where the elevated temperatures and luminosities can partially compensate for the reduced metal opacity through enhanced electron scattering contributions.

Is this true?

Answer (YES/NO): NO